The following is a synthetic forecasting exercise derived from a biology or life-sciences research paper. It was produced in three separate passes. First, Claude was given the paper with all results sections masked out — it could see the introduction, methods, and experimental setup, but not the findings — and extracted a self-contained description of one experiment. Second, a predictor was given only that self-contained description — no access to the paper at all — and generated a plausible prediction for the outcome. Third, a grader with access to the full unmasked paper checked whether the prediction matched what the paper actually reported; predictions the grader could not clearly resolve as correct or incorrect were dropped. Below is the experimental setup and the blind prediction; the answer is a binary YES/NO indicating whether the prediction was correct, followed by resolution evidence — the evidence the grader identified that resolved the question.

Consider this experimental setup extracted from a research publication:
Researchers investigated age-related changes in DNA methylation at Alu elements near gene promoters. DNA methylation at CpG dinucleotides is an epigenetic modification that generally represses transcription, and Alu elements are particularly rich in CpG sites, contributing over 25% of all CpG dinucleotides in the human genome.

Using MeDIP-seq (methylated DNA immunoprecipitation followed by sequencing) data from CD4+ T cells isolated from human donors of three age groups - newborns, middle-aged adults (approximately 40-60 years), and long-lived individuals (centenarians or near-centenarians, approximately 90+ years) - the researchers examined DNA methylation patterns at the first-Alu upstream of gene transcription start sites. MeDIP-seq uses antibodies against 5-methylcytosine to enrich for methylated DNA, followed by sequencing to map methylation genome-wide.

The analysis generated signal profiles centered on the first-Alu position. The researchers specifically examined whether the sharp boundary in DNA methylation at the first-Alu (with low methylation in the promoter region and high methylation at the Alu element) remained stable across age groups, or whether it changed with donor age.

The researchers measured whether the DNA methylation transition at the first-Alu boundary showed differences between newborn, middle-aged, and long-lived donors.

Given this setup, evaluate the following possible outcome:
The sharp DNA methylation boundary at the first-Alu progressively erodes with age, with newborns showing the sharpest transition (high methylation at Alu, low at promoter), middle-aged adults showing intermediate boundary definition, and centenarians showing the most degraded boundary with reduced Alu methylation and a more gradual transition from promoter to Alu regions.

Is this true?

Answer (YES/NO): NO